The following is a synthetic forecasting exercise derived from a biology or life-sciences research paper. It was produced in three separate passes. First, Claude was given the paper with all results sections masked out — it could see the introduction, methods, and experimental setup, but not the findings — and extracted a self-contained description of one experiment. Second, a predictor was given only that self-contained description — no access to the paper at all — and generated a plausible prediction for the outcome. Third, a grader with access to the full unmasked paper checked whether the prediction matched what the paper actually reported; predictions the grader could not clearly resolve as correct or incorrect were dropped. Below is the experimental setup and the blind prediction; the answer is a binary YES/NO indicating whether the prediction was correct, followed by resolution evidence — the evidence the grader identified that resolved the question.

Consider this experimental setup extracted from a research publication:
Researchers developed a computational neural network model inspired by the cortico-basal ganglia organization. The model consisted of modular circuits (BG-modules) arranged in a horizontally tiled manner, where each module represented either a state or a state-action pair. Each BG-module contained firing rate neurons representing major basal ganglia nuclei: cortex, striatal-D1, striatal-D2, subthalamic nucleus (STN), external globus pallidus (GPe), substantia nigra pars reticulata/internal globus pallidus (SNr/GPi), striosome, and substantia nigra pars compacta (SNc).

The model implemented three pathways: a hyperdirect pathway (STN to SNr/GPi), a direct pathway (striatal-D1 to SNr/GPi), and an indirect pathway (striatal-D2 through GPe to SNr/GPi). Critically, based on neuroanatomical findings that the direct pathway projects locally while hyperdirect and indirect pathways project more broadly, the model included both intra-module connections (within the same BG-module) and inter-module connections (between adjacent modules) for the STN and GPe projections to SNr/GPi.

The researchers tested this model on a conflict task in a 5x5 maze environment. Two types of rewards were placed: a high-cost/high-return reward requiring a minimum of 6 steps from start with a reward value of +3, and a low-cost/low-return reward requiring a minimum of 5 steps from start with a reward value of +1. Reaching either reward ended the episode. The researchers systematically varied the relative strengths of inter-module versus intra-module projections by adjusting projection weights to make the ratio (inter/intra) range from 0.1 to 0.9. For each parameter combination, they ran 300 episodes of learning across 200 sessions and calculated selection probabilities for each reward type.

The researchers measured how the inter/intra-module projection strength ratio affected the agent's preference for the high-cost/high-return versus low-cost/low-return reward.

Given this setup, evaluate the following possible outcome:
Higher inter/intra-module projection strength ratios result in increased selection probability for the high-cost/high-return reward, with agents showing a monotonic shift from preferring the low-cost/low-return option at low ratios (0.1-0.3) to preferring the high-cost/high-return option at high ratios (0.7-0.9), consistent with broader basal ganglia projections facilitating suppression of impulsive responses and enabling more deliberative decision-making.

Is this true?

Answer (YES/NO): YES